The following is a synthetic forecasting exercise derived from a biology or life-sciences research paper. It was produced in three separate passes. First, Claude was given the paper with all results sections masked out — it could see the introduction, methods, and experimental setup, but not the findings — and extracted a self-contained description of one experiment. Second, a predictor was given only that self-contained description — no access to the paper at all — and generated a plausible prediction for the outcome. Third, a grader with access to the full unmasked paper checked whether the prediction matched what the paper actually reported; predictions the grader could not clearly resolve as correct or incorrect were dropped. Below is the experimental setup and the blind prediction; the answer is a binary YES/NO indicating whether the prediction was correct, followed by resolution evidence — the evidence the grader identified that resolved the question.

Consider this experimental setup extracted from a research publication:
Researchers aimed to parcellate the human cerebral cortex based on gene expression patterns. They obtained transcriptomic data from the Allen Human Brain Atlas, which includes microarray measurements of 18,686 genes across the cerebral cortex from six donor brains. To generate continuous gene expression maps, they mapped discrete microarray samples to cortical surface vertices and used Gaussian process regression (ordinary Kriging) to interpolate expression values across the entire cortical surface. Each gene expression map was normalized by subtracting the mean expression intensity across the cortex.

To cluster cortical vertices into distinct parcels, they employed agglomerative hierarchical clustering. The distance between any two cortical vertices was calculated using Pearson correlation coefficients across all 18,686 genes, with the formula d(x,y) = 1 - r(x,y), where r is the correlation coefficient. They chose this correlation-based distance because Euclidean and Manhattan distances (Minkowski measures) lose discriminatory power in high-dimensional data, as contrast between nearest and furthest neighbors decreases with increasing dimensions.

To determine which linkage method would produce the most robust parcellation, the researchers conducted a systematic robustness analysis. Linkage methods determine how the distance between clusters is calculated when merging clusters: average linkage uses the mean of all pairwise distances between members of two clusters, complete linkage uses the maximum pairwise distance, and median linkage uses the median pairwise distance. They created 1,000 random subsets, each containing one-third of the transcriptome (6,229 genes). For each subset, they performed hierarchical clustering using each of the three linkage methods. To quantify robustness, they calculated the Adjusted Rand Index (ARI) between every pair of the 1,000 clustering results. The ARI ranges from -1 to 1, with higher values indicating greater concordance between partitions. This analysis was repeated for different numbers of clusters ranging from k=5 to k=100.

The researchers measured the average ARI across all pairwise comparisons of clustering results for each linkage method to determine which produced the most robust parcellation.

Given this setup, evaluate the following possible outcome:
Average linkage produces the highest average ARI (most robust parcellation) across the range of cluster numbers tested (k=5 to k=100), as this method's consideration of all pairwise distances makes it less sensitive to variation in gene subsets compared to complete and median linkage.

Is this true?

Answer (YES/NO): YES